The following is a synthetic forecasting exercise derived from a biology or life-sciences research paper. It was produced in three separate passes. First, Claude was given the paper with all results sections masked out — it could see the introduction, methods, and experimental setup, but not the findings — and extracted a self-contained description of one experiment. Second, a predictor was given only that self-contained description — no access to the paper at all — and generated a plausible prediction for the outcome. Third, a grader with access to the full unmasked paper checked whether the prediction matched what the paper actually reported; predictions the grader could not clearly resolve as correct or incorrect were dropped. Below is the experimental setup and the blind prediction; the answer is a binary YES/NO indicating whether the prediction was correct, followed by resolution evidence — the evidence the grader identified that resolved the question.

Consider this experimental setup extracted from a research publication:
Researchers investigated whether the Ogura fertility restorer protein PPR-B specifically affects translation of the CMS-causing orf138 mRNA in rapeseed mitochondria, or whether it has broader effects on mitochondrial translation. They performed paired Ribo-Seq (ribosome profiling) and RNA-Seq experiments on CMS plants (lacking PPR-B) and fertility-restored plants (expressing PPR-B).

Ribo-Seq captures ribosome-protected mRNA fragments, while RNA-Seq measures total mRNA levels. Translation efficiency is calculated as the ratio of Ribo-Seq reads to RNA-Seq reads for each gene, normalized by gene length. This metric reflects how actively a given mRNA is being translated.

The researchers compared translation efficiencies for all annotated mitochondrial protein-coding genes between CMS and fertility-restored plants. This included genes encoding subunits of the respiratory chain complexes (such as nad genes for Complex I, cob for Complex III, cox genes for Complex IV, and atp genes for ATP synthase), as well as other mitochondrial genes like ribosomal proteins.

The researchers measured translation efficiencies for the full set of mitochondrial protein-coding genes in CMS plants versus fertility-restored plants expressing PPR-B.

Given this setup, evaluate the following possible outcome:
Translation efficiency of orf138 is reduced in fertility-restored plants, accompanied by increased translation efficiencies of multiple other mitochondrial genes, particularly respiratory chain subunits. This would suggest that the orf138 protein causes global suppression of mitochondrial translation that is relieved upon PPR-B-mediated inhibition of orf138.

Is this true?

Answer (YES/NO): NO